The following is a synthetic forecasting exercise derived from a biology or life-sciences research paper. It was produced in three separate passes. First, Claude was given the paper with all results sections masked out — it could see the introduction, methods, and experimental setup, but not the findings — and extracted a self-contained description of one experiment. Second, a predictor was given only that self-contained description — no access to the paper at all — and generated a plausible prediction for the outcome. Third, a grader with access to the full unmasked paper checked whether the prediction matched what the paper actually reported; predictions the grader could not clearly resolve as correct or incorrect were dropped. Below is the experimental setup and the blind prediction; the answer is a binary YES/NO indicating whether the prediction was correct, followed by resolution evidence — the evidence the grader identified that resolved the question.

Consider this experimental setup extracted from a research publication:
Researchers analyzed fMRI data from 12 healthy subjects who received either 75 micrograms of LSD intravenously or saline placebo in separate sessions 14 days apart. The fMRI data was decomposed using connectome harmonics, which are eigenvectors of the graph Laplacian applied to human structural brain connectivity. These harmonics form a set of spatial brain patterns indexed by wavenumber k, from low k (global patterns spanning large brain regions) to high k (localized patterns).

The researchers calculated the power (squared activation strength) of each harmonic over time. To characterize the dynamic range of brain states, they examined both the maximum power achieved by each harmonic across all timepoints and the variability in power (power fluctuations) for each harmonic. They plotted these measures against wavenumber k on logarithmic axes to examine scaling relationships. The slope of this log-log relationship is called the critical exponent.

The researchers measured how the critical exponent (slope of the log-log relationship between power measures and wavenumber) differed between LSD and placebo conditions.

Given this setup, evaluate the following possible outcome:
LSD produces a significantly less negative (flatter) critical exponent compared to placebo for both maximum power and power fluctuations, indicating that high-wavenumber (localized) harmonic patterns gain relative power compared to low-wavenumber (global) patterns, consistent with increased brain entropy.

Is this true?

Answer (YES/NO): YES